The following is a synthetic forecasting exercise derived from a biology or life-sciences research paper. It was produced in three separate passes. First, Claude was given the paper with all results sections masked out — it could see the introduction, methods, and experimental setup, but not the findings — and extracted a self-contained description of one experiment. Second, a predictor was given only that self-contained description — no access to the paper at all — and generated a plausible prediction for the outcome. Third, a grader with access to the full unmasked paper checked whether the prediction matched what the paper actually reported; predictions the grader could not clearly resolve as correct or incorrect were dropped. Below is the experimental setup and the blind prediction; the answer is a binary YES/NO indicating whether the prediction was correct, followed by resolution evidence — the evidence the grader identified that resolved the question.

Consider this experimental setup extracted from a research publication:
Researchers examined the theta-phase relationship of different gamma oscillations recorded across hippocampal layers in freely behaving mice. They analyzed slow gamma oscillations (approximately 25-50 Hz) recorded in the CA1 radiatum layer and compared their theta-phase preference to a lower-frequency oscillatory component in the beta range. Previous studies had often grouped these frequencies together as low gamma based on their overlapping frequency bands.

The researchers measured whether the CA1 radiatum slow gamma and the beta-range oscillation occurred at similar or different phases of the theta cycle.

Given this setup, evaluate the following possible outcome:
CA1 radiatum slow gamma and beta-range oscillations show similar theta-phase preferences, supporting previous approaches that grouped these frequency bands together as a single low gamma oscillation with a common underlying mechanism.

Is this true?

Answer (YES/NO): NO